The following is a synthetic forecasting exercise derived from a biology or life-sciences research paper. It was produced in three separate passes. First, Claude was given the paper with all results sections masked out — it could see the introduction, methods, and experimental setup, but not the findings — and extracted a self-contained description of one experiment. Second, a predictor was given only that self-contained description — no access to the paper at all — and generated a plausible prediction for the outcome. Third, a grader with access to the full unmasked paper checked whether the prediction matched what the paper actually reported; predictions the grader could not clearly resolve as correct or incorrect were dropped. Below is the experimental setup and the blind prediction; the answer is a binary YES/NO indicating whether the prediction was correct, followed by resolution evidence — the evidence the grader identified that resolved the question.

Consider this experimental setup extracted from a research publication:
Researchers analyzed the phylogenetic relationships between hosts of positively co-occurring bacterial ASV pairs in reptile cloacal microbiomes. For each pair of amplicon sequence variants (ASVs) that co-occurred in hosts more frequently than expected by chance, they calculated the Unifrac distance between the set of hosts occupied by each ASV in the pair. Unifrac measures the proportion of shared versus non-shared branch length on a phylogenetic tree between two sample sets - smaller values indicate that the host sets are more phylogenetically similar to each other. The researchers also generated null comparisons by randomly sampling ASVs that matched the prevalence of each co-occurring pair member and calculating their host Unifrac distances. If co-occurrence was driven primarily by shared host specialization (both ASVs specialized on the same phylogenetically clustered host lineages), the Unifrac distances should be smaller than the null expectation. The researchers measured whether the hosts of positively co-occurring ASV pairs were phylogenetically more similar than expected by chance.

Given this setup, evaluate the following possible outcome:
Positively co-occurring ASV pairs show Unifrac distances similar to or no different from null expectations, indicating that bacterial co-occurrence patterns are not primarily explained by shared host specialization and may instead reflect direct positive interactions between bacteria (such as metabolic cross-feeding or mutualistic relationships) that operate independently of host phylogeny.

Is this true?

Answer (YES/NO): YES